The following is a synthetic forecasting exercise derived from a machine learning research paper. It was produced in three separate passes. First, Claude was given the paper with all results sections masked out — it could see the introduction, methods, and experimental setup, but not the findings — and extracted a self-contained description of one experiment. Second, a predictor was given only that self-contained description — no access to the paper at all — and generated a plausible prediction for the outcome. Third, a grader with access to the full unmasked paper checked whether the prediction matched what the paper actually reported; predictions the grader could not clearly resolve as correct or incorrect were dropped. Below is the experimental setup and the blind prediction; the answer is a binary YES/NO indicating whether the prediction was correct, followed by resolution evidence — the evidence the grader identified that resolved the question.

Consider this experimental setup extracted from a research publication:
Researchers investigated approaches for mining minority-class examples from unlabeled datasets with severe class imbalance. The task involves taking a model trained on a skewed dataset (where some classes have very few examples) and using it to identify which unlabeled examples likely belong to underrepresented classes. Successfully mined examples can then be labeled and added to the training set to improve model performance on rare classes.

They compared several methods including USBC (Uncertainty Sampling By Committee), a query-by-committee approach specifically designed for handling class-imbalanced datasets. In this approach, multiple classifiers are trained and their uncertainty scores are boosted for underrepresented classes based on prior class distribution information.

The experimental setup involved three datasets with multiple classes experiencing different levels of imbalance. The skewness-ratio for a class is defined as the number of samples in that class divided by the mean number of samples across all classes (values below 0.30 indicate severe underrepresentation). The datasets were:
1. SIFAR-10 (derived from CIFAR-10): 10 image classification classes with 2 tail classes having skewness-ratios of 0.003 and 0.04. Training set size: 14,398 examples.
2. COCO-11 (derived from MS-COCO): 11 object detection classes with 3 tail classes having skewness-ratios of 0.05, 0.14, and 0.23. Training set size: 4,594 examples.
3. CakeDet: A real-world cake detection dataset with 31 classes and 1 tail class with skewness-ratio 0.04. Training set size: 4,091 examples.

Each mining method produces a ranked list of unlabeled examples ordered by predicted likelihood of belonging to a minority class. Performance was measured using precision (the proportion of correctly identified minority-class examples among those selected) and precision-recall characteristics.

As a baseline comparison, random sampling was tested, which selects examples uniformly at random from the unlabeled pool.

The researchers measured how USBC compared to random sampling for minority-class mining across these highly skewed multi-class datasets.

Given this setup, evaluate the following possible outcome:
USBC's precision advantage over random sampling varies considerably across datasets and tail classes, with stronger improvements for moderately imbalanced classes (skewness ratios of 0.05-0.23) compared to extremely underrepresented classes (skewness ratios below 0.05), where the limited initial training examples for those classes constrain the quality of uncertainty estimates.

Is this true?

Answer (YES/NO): NO